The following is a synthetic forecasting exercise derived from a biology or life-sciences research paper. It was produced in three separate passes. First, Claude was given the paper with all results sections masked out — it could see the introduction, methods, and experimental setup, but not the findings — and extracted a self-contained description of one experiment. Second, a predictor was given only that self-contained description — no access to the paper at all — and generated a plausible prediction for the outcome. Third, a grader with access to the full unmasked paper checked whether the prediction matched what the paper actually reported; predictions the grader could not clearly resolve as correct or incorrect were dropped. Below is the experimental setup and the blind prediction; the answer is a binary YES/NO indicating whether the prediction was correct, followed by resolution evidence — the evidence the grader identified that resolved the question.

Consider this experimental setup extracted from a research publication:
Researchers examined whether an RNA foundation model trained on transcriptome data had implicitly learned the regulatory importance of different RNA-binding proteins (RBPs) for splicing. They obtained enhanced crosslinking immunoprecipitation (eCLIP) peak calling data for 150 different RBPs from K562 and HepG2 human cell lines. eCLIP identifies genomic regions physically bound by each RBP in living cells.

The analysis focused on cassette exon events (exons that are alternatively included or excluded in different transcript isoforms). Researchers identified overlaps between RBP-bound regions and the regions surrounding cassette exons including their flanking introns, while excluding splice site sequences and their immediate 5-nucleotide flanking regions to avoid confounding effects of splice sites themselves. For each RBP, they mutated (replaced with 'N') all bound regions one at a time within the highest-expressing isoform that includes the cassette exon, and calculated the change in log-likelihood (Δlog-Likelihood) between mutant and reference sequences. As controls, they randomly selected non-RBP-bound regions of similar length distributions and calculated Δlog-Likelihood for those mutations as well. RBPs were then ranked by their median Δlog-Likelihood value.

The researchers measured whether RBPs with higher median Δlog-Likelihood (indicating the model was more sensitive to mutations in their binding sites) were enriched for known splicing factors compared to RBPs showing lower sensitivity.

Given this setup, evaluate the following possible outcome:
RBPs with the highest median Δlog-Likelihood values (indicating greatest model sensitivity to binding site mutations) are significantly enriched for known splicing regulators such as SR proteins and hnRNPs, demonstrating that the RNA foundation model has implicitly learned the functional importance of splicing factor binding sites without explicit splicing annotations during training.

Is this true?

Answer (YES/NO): YES